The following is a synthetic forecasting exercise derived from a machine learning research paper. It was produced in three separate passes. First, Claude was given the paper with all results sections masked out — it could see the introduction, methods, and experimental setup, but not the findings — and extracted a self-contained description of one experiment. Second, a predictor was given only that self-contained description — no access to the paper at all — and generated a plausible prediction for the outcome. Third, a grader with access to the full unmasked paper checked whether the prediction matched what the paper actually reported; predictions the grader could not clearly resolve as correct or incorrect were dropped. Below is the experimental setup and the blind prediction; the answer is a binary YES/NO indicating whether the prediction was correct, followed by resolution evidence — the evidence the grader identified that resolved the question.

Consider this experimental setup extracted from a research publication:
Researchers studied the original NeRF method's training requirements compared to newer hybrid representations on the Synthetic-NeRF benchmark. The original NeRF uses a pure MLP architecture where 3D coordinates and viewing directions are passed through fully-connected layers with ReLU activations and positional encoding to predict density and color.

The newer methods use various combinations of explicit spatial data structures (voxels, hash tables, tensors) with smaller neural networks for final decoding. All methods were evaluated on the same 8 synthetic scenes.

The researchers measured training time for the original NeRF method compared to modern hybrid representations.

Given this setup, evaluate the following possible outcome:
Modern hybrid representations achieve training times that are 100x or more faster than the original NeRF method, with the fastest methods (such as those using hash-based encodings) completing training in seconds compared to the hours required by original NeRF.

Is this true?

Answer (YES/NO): NO